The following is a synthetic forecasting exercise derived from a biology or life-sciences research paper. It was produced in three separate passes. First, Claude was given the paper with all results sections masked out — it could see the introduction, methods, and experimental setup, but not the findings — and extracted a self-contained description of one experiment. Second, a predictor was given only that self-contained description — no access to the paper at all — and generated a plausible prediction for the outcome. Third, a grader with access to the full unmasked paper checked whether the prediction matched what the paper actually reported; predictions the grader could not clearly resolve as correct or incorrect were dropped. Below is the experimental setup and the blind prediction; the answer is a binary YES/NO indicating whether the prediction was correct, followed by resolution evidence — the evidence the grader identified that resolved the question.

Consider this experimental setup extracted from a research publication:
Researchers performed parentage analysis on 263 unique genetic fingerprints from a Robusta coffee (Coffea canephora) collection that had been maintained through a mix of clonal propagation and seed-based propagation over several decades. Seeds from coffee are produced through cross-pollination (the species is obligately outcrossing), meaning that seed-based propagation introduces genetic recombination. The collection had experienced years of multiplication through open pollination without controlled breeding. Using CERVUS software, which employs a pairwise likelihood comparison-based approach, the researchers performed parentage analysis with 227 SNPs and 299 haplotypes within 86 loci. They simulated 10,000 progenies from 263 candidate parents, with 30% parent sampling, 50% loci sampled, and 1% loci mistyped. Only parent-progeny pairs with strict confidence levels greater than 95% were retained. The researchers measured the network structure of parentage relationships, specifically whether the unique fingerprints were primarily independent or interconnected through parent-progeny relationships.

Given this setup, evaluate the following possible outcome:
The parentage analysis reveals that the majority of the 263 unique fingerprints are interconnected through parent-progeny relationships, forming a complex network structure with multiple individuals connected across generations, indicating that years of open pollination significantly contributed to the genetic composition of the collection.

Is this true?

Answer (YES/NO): YES